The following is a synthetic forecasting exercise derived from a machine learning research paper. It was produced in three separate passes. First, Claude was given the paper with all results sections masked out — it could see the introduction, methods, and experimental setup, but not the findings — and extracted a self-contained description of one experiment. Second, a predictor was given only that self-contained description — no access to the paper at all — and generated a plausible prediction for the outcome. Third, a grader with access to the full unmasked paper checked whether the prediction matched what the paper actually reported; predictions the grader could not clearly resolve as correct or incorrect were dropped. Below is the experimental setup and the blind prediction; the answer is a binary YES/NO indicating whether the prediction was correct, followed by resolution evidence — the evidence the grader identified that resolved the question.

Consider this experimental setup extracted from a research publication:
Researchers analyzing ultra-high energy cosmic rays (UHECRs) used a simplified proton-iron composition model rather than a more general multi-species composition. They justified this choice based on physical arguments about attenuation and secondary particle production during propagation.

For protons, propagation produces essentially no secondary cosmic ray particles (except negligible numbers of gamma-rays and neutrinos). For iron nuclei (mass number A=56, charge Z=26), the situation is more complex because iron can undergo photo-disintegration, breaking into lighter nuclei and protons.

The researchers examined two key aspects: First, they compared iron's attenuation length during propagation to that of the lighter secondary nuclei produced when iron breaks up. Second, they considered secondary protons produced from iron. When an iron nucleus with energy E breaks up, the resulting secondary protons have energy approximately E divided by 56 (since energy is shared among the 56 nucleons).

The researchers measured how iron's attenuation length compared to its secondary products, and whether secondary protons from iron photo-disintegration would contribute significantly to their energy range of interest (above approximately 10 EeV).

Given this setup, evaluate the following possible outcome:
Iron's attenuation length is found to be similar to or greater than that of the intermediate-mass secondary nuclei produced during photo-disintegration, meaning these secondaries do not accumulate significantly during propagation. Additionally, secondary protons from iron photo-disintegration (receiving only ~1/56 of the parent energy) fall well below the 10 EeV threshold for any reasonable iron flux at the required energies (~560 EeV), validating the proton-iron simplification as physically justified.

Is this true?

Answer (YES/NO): YES